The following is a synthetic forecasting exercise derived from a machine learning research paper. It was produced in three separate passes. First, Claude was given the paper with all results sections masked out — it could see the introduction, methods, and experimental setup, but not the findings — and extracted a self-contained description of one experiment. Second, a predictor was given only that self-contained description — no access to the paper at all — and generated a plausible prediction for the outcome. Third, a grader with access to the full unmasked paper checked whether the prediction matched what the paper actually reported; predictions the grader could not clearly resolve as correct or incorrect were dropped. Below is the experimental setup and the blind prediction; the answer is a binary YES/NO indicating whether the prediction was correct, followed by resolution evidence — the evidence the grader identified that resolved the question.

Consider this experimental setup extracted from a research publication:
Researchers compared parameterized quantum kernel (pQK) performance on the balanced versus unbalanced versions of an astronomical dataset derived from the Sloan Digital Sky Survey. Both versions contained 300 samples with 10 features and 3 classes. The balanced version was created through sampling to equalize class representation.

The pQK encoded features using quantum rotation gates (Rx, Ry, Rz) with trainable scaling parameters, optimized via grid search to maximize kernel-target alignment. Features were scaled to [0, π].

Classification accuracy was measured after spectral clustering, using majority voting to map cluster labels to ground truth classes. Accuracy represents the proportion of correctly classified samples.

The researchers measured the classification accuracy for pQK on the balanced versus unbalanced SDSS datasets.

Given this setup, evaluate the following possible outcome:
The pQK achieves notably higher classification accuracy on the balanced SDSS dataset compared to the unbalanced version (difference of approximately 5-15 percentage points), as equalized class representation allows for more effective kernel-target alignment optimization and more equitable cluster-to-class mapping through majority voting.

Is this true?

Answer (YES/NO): NO